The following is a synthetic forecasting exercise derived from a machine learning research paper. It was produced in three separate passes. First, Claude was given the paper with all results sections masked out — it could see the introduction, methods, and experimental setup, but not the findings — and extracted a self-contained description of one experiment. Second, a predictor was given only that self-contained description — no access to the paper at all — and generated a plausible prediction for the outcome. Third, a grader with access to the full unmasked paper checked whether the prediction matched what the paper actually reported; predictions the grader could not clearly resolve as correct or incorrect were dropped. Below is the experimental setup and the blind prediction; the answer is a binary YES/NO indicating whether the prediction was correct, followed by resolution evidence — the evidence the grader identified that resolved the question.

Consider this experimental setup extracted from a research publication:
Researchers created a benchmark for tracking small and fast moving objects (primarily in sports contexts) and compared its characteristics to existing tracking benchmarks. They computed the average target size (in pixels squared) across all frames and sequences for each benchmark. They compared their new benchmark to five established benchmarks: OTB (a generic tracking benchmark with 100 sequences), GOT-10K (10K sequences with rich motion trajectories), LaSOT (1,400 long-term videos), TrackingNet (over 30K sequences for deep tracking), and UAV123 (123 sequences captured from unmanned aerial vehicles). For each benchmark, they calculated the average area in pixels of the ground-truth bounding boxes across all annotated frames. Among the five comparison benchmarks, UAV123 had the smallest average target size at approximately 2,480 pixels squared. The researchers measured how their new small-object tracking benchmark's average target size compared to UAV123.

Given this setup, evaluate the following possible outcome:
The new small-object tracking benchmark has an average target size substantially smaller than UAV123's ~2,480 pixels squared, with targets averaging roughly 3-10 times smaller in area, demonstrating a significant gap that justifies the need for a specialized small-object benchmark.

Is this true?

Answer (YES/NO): YES